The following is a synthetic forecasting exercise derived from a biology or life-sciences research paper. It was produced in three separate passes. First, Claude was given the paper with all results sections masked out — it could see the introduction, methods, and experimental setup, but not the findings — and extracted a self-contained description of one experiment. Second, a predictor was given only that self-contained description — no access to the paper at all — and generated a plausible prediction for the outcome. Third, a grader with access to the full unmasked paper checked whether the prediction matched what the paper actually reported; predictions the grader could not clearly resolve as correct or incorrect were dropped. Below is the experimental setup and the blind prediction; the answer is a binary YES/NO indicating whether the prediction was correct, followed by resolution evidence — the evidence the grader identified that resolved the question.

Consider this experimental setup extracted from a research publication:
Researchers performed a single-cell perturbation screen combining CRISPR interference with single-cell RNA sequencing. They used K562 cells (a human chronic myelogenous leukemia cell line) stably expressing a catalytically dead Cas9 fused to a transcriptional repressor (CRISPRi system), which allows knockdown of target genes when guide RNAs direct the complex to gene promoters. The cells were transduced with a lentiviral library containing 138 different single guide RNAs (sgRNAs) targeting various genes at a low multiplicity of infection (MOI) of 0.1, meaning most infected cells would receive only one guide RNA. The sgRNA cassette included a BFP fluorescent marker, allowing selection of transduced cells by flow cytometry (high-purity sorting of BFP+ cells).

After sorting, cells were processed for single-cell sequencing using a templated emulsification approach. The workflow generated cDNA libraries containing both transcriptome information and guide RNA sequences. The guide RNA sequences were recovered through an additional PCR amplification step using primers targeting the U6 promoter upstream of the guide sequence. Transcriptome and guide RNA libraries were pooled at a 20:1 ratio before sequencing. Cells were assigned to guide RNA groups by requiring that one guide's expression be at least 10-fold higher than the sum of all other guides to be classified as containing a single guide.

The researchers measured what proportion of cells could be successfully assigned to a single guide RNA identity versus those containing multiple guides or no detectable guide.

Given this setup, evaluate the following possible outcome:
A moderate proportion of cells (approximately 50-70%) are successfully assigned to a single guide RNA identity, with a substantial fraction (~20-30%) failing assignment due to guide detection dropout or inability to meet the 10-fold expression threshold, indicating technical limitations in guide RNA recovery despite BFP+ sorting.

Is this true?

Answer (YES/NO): NO